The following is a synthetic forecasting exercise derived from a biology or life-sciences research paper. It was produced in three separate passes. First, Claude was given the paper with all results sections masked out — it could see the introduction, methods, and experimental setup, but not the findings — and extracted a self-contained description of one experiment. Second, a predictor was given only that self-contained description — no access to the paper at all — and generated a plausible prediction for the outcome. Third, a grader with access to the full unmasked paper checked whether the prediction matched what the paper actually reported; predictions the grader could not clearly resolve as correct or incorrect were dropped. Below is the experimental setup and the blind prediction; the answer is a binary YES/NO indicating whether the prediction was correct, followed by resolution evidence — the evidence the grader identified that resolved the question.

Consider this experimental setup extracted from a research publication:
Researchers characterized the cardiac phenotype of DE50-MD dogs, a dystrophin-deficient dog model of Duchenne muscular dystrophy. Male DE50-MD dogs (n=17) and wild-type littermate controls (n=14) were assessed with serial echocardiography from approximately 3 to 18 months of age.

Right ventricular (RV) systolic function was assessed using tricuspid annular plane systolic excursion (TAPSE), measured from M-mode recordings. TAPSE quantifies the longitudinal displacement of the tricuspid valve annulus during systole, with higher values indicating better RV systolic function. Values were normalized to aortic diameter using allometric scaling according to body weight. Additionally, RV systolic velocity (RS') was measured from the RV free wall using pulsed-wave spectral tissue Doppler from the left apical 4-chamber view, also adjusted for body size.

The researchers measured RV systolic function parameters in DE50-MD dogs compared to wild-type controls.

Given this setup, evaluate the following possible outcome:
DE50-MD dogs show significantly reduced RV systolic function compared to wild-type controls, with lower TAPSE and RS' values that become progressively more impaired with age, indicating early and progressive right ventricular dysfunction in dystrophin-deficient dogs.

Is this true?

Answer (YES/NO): NO